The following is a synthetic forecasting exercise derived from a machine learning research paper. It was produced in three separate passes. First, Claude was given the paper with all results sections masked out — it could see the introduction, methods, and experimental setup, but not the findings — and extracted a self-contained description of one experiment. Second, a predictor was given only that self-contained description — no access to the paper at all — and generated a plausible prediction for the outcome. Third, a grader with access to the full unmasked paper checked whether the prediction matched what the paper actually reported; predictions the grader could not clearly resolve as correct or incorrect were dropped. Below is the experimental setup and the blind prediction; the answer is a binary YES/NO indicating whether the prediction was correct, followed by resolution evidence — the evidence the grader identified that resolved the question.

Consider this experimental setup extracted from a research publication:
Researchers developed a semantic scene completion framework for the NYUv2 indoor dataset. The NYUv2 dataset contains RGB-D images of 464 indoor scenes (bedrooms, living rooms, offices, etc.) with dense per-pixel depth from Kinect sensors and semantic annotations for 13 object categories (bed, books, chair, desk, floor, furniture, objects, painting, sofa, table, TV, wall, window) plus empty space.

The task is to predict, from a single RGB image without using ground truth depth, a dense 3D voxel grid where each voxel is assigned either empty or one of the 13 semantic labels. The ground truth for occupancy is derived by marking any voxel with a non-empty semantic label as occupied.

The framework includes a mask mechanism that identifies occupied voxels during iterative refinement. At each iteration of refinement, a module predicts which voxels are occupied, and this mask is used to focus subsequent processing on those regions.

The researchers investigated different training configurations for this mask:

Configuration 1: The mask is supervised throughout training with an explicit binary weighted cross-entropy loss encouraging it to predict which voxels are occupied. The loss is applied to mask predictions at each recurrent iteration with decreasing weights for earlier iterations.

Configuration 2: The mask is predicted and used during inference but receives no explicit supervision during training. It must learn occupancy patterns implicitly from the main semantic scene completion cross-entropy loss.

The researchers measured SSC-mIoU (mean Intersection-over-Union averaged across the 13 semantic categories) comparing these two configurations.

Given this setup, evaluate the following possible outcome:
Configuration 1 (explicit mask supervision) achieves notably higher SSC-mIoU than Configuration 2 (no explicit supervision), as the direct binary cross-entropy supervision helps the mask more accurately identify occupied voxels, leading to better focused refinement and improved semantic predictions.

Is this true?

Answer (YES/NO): NO